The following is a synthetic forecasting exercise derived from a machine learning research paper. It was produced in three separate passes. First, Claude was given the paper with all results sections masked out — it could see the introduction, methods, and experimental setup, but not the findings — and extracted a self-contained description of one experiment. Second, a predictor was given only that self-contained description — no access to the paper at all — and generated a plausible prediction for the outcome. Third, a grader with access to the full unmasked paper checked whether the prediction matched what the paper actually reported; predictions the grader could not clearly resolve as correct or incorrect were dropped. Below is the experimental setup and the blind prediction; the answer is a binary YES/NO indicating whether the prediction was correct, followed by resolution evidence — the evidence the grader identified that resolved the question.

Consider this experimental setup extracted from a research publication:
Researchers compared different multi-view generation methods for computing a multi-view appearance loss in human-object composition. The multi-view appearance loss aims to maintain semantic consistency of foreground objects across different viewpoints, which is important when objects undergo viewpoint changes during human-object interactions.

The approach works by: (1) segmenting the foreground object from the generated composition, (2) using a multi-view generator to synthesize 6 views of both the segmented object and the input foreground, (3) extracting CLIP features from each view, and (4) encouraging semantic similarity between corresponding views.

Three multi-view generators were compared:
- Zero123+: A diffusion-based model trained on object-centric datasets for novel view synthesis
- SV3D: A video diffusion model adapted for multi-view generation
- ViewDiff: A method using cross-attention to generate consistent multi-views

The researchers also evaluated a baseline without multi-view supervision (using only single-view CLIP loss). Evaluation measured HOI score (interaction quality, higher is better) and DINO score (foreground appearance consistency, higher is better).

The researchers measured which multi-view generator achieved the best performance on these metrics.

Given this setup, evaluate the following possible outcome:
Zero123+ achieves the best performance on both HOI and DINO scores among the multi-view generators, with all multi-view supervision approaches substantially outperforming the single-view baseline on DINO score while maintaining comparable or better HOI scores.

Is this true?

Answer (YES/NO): YES